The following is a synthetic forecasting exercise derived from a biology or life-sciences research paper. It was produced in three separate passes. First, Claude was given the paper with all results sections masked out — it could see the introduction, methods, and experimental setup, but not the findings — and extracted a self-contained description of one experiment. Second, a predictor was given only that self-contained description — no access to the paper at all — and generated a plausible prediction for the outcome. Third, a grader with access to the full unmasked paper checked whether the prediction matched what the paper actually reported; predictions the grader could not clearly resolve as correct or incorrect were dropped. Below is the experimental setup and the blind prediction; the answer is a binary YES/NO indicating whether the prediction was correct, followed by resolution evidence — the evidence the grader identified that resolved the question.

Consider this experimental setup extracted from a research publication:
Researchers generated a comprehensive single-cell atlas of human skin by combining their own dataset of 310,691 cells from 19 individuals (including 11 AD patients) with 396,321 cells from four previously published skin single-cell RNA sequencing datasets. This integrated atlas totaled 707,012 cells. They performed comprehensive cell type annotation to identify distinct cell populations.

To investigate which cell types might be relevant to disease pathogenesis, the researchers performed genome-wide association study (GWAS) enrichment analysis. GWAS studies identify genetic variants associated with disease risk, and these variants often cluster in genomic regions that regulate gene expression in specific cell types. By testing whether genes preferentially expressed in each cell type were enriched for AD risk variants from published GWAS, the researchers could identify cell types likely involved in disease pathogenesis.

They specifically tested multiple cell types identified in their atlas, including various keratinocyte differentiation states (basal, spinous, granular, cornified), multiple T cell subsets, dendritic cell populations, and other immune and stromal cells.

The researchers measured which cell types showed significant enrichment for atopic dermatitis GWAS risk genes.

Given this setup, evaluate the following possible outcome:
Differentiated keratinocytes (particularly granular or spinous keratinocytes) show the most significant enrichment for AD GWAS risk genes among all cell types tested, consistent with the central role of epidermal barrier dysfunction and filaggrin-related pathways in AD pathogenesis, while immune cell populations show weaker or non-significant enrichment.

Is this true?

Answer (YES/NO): NO